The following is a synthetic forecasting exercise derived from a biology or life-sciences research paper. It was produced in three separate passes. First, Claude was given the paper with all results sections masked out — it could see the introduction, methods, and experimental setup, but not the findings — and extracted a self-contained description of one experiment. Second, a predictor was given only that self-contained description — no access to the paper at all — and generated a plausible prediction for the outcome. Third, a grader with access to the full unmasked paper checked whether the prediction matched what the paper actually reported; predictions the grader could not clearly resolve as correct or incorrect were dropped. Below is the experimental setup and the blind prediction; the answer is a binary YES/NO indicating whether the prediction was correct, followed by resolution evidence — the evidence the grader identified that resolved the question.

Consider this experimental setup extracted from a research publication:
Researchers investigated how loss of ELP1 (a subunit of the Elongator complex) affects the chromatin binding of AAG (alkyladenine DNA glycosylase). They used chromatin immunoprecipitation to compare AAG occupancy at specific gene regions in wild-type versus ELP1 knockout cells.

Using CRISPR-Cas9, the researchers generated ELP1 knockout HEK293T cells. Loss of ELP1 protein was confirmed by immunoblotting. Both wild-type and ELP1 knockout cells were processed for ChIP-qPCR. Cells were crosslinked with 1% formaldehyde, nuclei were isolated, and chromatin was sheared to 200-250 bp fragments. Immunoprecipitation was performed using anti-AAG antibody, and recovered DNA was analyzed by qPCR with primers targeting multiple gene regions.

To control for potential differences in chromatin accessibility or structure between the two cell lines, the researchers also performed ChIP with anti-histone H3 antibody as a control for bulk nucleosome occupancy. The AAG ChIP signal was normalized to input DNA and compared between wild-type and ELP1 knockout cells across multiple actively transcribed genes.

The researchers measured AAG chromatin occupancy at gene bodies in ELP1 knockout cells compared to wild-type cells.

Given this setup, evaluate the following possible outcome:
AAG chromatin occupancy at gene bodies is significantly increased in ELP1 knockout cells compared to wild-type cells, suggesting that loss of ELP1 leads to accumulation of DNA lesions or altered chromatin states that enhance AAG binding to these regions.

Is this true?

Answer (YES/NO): NO